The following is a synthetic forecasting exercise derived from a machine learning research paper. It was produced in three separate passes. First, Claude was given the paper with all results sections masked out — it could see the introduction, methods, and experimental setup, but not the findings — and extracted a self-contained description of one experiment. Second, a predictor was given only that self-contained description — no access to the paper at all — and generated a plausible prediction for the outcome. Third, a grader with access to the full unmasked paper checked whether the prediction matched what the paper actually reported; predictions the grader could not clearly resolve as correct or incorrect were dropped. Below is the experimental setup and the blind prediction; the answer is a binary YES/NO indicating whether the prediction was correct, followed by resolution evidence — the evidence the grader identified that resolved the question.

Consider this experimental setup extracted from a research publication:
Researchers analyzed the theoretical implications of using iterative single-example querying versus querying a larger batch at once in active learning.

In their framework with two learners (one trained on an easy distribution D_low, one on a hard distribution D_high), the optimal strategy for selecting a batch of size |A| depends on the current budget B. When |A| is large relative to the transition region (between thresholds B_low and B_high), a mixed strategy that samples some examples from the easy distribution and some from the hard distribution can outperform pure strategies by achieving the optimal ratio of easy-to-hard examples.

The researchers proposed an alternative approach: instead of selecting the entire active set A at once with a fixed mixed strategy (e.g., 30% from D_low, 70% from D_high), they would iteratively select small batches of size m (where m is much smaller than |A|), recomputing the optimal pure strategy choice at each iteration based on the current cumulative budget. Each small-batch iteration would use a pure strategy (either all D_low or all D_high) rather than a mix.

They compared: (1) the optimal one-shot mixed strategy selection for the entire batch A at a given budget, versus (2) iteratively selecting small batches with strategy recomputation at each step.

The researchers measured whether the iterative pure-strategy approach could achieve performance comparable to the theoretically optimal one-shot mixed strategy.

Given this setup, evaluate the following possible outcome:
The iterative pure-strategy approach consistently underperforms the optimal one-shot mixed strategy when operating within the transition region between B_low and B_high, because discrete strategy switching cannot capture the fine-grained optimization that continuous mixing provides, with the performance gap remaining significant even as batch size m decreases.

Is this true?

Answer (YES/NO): NO